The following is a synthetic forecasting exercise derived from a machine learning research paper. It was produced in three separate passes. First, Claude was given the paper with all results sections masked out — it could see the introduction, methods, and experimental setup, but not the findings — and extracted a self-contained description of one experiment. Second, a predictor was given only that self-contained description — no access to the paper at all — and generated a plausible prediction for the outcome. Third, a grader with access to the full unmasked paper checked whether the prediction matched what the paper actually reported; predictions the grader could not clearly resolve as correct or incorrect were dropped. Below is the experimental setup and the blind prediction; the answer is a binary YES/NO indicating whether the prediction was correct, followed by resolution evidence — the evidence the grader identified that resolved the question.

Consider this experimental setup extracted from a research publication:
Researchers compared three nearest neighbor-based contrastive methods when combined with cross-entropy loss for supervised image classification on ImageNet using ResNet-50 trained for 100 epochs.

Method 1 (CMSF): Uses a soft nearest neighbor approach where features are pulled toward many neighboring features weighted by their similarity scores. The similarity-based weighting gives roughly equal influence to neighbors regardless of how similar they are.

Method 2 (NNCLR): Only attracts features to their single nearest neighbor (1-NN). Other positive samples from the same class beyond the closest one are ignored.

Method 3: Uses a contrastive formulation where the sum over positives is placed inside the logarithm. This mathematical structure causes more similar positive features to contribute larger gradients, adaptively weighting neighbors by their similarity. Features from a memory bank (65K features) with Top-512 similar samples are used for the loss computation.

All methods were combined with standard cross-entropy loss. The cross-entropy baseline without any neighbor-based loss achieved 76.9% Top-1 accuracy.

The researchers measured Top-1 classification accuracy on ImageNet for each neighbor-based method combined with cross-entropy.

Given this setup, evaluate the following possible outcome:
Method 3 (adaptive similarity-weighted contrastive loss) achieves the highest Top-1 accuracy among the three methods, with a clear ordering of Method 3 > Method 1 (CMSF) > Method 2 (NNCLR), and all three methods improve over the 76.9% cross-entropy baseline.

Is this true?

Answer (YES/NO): NO